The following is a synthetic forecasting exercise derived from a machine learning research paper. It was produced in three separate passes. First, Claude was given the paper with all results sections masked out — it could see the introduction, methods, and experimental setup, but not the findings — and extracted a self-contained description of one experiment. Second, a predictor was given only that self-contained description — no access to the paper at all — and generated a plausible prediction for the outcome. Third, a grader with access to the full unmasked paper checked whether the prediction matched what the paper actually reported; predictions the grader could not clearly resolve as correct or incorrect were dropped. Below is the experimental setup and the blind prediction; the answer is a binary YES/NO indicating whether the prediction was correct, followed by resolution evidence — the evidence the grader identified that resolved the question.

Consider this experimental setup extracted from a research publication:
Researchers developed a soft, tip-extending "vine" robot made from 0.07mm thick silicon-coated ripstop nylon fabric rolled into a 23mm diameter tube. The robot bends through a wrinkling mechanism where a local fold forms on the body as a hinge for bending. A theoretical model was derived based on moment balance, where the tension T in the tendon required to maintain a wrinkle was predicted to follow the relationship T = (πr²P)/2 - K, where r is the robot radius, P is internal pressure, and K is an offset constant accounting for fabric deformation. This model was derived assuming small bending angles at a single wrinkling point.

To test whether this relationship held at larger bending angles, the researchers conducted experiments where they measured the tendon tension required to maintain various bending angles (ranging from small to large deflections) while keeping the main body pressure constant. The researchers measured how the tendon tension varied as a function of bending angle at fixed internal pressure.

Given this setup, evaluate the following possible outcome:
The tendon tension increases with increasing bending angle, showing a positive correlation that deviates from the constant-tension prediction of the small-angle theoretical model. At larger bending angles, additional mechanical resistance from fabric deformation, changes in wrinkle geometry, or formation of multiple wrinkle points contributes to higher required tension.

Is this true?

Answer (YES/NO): NO